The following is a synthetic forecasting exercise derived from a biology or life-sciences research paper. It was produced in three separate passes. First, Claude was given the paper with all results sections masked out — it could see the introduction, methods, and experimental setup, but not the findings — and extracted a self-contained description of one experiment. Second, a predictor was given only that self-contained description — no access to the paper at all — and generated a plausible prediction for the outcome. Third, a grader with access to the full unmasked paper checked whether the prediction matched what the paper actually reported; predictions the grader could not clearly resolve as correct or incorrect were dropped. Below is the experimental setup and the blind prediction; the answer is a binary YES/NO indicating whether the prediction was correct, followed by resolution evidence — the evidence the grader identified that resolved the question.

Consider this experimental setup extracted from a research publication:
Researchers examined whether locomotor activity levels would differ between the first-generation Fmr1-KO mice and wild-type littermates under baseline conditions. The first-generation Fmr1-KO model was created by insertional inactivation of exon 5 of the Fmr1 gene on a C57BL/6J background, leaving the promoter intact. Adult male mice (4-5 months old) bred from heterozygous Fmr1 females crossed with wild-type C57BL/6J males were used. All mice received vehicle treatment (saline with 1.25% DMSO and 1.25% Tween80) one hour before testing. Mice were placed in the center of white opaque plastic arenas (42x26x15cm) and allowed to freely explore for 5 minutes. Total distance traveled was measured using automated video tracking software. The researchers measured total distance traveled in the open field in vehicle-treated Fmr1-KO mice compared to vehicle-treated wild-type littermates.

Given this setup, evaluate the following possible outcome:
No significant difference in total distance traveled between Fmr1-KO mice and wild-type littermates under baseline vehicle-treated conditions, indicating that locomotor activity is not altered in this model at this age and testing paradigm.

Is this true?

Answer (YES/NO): NO